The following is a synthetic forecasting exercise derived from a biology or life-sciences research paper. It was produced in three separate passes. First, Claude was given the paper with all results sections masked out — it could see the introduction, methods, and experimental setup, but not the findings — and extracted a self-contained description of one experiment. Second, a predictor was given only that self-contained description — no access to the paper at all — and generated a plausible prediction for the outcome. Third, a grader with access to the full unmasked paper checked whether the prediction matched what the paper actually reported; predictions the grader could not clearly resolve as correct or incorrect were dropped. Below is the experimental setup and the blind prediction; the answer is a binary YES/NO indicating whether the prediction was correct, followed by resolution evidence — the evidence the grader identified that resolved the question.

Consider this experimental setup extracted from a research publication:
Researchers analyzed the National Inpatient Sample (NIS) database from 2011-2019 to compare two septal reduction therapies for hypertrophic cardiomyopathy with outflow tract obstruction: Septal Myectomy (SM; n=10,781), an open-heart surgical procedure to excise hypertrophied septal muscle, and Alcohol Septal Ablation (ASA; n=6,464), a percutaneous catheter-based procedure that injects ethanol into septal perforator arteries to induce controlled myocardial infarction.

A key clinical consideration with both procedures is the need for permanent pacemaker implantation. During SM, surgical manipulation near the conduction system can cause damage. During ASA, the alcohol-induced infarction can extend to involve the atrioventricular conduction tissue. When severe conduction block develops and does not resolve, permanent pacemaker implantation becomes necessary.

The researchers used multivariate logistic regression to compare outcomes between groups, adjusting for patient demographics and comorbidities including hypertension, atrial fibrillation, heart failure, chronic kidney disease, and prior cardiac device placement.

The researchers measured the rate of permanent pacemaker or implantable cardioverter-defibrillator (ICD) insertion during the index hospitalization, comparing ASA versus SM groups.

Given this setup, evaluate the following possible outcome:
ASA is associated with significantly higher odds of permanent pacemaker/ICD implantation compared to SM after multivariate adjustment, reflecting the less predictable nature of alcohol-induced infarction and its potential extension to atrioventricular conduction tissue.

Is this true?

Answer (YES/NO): YES